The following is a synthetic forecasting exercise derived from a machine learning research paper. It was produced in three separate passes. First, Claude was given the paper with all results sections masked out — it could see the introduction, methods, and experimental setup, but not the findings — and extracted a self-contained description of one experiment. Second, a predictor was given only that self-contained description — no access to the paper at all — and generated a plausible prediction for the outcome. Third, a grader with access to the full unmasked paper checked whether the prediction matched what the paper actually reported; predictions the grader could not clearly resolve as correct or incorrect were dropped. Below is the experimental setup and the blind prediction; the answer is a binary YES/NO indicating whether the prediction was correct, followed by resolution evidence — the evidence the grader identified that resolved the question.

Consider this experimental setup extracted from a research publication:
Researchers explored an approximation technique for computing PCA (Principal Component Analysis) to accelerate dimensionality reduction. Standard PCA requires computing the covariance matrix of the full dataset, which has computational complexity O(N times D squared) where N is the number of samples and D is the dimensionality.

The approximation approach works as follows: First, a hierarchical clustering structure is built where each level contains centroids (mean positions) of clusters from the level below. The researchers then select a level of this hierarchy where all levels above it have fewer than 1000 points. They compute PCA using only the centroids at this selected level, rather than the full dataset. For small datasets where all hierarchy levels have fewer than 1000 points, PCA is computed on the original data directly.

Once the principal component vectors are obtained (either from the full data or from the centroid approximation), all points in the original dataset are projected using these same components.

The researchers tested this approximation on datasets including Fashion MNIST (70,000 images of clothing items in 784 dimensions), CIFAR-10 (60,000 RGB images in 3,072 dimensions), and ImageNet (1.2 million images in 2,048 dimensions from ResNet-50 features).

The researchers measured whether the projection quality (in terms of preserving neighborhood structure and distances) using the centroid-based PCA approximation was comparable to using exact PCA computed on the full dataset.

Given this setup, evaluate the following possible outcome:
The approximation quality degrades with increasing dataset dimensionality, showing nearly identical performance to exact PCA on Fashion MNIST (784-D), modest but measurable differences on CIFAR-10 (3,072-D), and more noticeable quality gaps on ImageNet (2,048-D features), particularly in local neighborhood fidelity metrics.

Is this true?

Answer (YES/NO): NO